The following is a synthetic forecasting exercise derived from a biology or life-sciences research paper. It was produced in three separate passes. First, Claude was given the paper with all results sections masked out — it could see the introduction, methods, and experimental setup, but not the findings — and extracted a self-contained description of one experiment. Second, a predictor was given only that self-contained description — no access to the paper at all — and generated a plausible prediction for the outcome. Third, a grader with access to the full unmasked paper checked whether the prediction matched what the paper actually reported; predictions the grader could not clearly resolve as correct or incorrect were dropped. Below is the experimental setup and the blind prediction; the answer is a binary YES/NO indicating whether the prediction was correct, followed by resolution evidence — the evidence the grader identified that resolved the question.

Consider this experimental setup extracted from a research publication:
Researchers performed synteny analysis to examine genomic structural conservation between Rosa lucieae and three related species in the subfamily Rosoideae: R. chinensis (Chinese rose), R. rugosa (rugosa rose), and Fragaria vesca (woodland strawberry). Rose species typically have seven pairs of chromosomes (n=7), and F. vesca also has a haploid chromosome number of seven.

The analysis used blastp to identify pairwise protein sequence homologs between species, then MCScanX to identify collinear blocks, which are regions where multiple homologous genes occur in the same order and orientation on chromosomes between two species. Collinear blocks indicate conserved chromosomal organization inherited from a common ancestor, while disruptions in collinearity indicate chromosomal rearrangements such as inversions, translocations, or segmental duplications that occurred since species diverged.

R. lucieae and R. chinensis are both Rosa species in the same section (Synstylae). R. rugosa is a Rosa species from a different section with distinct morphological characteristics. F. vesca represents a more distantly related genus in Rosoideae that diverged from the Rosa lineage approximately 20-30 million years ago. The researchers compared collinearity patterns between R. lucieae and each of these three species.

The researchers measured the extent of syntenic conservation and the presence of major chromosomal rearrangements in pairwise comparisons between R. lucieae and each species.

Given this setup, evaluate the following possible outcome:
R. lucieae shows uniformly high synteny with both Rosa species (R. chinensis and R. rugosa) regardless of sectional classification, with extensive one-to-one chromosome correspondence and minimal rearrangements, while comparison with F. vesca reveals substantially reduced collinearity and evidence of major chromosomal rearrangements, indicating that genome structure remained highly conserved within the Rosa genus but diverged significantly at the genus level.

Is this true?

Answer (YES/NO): NO